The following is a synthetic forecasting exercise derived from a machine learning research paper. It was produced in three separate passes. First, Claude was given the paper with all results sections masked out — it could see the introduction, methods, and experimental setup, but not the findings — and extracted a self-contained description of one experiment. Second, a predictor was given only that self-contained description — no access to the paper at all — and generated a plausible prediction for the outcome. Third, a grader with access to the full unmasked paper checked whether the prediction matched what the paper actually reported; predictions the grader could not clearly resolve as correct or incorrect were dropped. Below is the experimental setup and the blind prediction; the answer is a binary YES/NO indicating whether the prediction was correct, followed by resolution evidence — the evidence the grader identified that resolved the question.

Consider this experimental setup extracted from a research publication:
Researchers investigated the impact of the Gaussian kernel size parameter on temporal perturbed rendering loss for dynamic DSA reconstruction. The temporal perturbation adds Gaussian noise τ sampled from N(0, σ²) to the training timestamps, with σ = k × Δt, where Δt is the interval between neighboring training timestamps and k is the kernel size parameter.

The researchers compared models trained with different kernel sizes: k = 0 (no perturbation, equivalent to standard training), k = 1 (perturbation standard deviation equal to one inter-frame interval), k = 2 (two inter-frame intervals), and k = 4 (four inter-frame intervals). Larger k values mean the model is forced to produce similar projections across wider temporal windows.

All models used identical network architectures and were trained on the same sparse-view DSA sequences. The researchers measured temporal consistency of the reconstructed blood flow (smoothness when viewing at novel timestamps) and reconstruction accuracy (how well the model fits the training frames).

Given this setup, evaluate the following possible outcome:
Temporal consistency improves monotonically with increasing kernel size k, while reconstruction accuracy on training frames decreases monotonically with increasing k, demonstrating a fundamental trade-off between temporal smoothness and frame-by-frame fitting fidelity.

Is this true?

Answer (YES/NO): NO